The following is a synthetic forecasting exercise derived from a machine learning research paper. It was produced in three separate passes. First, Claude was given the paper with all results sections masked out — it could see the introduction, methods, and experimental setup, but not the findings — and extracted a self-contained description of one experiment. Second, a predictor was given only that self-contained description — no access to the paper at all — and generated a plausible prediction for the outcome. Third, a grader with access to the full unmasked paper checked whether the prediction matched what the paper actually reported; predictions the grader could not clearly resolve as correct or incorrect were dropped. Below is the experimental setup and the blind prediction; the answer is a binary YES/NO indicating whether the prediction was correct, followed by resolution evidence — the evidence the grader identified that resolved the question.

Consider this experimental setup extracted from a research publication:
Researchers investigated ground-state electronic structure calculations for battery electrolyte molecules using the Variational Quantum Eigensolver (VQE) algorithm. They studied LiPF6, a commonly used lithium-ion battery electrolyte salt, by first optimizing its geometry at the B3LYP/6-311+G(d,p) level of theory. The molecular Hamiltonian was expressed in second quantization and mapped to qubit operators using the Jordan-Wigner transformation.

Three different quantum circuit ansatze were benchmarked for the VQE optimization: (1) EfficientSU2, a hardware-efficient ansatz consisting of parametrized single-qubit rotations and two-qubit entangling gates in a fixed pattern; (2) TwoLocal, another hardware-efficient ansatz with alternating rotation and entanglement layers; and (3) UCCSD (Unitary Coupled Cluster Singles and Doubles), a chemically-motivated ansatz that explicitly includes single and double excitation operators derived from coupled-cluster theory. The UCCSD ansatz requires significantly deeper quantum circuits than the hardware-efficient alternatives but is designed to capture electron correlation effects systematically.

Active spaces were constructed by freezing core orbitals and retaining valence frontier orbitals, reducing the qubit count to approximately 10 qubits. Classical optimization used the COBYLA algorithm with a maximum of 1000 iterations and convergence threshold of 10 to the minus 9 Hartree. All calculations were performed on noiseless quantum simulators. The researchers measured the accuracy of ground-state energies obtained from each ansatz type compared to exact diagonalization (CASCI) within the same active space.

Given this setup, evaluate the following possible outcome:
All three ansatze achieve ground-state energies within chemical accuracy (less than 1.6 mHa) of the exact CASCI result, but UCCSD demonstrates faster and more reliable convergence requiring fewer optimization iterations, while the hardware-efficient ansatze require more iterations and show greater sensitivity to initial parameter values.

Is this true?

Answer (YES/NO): NO